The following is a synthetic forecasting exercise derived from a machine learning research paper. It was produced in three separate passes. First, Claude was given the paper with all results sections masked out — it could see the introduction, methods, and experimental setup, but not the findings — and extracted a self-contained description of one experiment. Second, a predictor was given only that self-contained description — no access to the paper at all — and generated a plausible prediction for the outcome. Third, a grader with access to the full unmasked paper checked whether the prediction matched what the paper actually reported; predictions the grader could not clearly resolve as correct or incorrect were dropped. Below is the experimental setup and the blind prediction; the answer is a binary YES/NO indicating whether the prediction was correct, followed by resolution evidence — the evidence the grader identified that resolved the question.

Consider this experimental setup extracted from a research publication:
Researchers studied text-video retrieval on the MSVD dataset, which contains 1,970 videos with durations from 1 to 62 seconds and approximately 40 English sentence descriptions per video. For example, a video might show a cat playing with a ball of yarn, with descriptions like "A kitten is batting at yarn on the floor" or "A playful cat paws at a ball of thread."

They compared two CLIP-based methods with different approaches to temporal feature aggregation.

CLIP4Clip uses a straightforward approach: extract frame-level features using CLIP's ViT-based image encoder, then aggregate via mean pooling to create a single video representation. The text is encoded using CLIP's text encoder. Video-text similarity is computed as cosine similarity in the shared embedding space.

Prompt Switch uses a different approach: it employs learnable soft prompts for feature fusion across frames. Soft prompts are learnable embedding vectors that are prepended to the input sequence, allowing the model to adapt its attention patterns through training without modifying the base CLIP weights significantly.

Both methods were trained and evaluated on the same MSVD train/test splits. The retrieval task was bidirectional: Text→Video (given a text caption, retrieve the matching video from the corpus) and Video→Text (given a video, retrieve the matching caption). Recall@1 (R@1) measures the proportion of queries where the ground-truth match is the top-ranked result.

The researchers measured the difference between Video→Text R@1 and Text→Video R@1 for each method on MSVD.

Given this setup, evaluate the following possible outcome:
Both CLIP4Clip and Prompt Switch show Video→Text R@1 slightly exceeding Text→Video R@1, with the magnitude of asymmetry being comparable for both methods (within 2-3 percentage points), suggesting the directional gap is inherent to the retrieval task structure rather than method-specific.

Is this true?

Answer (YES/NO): NO